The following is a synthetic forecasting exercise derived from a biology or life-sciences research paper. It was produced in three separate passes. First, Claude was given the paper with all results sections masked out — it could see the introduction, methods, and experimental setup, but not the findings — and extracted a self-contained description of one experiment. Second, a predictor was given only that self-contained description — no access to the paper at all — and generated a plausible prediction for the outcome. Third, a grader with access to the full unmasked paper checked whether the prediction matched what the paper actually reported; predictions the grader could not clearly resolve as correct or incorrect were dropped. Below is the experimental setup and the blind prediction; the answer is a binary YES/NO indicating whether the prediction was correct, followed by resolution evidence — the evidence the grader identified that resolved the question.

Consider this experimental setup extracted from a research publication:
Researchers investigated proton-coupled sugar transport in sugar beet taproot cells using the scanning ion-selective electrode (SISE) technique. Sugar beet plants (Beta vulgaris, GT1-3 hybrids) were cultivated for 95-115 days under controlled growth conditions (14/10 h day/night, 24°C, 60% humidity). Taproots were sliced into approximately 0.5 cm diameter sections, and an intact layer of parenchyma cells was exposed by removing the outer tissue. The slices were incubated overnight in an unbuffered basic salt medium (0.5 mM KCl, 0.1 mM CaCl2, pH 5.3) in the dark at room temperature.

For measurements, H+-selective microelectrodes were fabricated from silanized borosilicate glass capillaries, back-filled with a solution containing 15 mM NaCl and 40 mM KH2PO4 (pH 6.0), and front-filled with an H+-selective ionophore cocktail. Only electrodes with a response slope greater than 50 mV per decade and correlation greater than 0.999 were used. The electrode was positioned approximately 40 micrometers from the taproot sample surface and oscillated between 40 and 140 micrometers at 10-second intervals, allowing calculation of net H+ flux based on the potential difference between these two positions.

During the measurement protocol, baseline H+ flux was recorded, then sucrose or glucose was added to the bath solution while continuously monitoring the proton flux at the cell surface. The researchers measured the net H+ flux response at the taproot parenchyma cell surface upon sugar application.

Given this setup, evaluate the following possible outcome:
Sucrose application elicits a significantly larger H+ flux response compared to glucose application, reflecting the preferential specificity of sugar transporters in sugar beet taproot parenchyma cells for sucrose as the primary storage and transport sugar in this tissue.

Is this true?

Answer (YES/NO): NO